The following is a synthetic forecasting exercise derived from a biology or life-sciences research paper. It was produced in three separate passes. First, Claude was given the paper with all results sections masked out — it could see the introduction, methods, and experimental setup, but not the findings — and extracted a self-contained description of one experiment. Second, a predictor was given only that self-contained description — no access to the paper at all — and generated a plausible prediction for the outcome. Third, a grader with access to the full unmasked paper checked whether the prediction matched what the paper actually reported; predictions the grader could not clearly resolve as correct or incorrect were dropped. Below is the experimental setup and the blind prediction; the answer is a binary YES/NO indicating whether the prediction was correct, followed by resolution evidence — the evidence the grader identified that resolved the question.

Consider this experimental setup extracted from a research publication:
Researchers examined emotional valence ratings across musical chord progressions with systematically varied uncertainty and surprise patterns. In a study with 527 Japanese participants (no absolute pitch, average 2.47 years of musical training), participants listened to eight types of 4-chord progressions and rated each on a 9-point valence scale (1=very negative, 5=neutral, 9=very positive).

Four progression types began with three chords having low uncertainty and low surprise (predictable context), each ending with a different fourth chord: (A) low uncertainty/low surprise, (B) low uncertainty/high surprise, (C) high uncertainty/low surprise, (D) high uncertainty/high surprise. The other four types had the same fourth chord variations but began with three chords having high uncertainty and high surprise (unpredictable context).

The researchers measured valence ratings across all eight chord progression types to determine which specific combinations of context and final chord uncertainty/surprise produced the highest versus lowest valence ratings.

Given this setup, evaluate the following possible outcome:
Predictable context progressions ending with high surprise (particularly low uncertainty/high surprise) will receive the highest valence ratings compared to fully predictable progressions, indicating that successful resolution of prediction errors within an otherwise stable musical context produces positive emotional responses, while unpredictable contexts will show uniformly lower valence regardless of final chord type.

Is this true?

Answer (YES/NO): NO